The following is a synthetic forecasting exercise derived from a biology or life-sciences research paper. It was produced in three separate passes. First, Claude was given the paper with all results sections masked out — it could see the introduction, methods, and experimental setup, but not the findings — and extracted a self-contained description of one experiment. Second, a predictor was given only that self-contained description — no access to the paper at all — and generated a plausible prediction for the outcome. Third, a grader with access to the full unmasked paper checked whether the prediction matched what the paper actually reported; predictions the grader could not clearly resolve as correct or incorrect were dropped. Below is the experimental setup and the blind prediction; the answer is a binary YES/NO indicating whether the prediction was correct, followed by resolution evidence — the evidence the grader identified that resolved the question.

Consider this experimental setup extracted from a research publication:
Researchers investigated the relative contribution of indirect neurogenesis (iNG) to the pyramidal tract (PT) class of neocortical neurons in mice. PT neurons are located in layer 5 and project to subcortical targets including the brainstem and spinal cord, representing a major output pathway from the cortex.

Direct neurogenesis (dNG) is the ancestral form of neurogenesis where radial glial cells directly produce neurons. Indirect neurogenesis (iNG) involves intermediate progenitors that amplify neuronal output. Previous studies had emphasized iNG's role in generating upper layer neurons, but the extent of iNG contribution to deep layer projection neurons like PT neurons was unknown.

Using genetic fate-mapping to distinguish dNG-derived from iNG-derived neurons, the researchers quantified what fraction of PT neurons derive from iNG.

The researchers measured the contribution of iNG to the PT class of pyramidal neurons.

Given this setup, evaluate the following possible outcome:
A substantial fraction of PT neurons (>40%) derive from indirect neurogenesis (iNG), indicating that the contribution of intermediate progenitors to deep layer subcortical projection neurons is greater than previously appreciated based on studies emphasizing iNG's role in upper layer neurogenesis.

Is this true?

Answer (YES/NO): YES